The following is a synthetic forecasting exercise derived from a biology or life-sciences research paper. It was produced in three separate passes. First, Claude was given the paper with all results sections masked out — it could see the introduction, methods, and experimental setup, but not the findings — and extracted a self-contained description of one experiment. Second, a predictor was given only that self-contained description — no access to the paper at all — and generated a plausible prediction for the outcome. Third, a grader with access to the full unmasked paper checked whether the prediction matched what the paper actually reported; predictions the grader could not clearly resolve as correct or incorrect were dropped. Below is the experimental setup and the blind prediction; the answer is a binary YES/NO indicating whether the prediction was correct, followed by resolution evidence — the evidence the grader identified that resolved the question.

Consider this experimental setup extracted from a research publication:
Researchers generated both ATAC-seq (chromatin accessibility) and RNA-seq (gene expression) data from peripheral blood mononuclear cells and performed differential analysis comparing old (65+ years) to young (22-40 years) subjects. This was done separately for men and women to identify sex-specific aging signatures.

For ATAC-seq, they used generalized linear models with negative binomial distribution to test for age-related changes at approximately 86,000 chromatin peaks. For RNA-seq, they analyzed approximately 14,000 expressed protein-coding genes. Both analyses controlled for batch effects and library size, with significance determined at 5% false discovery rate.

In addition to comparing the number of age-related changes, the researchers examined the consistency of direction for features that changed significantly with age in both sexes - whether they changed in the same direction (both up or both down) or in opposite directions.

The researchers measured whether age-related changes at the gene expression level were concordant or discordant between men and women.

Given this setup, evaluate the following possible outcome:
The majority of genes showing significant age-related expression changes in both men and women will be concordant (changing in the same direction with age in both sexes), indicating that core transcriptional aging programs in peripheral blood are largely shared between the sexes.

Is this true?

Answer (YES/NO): YES